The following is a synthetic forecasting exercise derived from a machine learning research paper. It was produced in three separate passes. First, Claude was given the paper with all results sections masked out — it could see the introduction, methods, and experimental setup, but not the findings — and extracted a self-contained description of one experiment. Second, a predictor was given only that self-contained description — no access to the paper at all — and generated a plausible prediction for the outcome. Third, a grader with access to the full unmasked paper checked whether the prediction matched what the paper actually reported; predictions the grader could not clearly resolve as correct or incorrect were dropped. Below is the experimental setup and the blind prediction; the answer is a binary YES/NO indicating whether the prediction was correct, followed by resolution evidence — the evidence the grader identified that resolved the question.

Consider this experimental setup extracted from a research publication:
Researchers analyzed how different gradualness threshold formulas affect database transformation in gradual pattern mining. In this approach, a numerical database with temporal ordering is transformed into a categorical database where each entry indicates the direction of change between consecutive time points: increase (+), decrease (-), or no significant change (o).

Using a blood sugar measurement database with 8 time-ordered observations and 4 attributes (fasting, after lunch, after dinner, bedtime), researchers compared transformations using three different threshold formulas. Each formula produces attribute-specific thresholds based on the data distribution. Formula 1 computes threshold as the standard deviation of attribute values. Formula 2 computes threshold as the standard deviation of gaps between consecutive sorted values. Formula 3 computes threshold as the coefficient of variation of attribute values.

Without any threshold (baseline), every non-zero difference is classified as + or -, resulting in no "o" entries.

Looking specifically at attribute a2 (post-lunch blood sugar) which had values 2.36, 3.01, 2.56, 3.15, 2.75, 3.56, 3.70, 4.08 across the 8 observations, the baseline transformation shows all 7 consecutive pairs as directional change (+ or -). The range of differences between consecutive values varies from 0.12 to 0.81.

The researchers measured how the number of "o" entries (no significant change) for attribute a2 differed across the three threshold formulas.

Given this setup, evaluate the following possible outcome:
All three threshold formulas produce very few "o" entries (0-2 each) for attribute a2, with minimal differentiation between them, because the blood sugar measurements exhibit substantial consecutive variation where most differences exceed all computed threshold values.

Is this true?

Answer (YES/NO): NO